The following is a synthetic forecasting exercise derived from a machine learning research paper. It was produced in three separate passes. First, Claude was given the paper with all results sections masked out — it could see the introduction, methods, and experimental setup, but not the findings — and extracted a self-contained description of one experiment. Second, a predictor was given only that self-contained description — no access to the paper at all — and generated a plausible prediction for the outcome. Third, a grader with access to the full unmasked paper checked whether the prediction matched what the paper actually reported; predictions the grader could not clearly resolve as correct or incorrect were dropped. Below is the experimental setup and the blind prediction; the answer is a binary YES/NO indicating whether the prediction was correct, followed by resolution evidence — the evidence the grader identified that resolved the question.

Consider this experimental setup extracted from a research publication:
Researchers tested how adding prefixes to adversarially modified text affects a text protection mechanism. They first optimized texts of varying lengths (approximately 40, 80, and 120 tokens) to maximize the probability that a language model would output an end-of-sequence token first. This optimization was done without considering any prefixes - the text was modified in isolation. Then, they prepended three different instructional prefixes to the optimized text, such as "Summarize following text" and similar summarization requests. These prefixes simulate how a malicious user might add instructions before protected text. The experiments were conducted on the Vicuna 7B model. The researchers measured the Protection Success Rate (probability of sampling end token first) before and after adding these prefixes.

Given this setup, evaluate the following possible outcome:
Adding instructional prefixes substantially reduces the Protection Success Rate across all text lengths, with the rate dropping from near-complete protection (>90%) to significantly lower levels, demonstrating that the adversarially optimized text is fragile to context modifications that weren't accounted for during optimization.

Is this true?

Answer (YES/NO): NO